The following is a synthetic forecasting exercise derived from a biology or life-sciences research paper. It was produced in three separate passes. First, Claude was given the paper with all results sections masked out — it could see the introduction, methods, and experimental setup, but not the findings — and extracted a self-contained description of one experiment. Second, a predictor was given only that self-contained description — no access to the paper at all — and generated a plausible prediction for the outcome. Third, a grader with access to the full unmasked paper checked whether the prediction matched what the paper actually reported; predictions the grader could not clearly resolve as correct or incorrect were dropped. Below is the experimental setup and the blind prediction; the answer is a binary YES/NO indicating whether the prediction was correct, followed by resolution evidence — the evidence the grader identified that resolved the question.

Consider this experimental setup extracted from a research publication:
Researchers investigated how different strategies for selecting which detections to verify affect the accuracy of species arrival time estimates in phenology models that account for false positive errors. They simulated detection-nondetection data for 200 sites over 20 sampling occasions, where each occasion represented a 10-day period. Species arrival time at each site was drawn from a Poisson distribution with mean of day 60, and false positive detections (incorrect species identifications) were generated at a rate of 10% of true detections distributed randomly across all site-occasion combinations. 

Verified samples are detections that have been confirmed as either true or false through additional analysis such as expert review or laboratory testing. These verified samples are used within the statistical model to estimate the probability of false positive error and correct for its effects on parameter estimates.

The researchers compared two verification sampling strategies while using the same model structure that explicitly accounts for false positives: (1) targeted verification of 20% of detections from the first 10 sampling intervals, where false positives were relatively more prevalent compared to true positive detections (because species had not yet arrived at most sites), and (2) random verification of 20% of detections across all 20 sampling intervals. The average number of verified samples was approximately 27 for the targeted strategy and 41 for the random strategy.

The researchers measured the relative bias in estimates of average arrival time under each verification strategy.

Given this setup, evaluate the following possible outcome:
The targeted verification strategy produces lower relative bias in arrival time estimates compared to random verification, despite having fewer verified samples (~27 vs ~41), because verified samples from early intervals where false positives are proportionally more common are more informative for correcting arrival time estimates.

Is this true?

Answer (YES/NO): YES